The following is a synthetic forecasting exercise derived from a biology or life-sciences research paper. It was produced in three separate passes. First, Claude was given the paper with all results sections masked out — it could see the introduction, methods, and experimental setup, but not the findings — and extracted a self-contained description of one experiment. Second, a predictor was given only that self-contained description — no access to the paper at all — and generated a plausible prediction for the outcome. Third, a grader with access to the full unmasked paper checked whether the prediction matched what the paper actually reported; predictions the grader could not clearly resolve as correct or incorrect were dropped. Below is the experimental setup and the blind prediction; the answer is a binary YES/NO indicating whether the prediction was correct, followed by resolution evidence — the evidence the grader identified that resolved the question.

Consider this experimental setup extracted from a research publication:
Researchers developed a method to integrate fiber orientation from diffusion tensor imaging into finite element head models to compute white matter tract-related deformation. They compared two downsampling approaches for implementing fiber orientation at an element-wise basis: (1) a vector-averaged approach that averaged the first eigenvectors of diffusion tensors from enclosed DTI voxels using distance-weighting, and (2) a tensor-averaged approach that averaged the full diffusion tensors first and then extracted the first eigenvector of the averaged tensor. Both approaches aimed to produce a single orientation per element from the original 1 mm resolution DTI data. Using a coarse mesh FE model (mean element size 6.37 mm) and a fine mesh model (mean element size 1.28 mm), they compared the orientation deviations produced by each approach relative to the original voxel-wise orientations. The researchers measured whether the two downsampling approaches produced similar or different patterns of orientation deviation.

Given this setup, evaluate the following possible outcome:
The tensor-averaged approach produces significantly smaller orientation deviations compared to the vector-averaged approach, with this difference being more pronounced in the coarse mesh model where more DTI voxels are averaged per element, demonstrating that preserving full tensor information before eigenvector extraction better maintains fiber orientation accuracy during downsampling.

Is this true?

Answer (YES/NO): NO